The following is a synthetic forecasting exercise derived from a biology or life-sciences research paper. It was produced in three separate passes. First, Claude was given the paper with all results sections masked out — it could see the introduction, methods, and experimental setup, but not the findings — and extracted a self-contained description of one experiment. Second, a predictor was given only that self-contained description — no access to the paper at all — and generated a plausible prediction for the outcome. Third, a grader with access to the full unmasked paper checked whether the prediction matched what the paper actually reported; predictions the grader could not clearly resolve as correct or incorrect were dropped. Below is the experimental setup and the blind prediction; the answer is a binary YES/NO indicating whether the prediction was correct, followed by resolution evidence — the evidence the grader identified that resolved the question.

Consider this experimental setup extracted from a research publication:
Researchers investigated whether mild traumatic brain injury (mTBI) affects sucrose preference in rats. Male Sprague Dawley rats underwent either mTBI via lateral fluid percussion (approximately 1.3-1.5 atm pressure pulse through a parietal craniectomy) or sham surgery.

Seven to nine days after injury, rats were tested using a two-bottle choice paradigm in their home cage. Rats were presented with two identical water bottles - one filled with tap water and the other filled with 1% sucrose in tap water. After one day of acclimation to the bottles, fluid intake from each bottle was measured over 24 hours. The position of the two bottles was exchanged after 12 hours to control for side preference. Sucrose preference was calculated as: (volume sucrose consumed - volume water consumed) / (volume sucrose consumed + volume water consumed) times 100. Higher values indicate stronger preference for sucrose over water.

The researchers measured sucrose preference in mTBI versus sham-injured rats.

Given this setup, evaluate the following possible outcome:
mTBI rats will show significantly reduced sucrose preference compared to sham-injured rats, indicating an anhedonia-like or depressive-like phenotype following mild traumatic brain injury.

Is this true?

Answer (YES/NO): NO